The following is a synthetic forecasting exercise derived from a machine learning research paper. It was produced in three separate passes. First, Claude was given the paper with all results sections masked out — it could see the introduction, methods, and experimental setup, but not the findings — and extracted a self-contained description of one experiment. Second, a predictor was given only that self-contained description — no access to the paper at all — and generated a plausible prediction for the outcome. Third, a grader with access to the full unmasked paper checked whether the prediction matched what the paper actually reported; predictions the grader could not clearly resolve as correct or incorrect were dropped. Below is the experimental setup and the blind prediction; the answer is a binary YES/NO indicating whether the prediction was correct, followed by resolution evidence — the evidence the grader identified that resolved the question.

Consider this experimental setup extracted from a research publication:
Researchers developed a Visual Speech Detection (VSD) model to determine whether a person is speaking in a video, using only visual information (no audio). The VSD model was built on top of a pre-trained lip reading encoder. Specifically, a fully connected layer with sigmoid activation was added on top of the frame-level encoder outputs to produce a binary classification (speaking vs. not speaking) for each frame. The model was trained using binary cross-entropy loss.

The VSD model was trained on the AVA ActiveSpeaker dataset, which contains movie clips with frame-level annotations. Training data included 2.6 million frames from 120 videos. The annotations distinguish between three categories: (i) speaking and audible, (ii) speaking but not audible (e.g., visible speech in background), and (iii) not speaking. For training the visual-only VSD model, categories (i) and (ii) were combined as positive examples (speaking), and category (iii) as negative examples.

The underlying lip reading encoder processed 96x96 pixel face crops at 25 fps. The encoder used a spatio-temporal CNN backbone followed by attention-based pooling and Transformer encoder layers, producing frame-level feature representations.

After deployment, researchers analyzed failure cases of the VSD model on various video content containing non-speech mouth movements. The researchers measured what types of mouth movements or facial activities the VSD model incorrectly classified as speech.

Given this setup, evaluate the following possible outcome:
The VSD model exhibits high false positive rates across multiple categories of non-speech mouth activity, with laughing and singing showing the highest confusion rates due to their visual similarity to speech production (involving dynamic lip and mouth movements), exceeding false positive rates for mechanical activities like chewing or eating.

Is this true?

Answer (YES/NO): NO